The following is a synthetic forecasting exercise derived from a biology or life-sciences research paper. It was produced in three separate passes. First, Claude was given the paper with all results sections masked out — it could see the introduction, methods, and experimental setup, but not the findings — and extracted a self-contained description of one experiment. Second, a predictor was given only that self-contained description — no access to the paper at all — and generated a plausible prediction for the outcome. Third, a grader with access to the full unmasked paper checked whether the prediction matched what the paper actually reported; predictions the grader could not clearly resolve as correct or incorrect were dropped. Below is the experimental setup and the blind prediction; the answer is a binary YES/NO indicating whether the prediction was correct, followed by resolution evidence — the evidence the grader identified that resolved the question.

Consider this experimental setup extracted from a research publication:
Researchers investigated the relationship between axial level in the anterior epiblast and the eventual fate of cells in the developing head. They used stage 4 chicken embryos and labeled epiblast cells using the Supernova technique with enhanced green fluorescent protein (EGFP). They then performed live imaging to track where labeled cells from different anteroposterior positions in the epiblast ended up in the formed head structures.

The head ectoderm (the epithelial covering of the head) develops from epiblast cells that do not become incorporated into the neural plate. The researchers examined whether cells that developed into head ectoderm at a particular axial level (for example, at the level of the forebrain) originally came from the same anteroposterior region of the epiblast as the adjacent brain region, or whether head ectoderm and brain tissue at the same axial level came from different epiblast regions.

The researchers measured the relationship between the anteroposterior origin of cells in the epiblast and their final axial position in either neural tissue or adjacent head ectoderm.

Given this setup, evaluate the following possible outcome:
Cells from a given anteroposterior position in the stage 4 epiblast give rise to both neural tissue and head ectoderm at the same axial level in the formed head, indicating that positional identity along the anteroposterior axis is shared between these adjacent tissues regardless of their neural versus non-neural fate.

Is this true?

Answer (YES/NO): YES